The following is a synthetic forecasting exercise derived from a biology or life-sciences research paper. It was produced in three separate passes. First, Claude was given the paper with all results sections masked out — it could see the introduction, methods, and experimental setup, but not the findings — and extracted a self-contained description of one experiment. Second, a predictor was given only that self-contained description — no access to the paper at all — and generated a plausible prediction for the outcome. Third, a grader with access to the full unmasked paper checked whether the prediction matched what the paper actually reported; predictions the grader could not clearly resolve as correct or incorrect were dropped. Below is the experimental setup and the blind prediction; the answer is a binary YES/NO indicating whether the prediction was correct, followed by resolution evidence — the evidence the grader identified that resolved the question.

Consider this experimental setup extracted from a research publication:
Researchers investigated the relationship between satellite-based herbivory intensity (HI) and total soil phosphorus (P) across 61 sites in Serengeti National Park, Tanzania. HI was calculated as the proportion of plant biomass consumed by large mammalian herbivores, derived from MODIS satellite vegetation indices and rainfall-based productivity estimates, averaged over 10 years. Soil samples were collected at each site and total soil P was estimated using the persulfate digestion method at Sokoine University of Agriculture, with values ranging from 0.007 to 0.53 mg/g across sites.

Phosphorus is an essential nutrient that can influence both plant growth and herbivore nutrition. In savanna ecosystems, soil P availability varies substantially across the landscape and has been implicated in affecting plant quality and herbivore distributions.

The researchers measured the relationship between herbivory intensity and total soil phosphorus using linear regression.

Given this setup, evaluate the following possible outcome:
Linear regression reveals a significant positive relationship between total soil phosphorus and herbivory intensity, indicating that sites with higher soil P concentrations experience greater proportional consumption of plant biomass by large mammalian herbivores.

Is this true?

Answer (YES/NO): YES